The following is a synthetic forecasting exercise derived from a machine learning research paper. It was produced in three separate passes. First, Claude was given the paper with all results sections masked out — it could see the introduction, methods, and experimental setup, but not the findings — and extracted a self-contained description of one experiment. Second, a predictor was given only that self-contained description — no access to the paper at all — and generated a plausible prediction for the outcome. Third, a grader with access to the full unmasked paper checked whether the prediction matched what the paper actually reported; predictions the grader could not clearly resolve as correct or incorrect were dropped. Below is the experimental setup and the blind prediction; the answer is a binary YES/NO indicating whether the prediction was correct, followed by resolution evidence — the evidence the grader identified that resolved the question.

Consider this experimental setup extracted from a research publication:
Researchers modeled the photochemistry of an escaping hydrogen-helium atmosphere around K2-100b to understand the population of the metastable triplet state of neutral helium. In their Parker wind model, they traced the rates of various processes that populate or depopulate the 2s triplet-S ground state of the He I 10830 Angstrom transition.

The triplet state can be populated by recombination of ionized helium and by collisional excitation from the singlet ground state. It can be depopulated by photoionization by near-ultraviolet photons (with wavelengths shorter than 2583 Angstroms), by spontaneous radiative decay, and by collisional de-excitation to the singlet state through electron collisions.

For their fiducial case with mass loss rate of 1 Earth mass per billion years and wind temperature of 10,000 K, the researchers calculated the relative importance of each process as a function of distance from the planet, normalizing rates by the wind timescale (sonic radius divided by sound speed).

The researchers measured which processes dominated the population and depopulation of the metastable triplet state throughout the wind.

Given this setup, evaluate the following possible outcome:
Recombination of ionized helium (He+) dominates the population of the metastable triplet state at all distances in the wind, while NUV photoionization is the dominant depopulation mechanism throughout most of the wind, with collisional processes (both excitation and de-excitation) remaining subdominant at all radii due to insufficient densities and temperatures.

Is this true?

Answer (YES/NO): NO